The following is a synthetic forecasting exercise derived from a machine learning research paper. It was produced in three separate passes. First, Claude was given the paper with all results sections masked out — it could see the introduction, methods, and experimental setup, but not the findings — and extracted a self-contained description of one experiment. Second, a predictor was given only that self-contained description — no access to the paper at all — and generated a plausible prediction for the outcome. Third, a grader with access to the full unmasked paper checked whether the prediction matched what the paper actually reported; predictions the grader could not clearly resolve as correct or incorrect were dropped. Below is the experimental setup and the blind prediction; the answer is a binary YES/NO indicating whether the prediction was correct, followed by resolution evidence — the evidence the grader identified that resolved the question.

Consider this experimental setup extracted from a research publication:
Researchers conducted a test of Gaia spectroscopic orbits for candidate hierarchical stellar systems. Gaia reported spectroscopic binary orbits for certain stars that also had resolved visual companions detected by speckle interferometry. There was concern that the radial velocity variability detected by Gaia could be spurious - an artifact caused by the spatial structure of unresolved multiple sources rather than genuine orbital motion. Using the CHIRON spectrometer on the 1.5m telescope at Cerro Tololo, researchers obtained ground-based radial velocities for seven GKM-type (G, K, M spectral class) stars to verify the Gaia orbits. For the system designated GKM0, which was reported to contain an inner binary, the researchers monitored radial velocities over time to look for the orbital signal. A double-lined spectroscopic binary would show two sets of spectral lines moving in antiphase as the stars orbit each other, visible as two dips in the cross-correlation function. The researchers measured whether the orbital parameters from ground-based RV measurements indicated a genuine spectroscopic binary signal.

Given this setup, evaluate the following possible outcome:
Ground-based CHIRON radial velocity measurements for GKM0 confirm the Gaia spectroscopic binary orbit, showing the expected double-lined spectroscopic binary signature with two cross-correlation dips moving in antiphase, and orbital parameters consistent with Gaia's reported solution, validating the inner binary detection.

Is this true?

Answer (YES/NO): NO